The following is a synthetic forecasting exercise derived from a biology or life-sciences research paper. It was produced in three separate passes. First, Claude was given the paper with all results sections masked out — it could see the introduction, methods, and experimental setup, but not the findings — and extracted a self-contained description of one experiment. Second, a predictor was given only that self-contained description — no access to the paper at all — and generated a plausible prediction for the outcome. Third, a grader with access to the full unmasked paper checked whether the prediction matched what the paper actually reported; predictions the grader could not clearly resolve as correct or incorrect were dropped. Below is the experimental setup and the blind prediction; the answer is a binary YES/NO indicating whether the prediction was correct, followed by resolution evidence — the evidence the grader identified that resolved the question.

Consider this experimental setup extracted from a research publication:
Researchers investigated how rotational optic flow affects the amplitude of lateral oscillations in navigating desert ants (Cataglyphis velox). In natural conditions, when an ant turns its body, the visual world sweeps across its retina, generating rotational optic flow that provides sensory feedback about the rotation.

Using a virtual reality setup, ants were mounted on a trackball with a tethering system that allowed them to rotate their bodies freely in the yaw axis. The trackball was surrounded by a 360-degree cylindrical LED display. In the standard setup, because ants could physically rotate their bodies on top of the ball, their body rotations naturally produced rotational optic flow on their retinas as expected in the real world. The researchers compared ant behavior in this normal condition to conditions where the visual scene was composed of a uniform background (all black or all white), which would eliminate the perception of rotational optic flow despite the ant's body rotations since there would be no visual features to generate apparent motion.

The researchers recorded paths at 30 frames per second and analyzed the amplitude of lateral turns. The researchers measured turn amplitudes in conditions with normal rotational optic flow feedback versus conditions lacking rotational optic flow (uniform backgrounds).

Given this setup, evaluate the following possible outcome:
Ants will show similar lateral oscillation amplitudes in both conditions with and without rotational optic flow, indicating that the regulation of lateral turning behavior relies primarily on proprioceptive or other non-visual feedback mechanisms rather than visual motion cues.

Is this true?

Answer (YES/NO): NO